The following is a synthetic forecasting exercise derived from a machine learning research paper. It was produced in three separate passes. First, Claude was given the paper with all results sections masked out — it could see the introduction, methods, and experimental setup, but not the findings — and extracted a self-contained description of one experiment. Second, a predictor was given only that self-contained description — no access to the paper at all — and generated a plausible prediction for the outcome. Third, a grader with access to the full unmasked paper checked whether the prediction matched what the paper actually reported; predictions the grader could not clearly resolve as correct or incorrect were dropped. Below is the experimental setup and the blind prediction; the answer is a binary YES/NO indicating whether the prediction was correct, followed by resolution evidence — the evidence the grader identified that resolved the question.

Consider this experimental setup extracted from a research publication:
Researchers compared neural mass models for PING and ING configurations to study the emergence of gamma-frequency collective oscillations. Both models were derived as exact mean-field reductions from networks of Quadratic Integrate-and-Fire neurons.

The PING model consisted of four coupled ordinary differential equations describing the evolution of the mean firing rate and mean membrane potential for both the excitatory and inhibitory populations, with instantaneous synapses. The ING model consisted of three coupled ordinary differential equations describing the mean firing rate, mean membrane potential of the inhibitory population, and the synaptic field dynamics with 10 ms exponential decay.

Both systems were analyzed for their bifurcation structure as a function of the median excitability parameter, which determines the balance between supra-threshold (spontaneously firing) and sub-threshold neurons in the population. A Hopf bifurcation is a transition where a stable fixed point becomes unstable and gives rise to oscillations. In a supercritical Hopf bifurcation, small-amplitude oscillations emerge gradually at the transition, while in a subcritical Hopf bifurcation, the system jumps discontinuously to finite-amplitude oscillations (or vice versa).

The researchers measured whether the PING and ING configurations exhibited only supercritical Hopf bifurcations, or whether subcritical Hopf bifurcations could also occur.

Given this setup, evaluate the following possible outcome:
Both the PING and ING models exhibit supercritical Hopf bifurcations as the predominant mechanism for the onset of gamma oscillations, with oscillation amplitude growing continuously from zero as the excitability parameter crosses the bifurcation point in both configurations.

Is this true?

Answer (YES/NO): NO